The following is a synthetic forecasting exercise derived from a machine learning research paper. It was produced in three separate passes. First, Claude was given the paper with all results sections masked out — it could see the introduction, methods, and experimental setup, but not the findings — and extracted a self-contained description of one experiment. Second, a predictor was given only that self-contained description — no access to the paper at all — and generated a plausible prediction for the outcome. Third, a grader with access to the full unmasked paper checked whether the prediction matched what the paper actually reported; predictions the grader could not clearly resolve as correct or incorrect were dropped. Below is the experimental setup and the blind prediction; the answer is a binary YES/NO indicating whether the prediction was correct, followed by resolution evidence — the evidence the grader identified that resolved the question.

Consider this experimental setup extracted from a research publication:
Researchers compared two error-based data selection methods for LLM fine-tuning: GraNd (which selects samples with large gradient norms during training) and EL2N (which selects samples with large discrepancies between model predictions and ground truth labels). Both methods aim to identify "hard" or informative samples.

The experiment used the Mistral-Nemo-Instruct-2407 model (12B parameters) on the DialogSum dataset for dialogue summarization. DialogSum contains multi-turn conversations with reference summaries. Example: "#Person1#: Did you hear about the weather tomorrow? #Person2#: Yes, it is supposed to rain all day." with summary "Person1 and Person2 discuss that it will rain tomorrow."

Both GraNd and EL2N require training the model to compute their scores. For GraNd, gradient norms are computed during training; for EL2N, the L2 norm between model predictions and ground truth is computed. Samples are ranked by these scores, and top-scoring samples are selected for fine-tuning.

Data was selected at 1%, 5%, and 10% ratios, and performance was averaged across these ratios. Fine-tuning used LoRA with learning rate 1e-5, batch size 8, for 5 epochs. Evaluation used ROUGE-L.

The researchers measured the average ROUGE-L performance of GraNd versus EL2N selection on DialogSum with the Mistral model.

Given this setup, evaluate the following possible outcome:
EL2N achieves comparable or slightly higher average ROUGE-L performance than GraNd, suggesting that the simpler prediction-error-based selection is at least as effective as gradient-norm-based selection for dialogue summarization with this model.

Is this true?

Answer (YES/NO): NO